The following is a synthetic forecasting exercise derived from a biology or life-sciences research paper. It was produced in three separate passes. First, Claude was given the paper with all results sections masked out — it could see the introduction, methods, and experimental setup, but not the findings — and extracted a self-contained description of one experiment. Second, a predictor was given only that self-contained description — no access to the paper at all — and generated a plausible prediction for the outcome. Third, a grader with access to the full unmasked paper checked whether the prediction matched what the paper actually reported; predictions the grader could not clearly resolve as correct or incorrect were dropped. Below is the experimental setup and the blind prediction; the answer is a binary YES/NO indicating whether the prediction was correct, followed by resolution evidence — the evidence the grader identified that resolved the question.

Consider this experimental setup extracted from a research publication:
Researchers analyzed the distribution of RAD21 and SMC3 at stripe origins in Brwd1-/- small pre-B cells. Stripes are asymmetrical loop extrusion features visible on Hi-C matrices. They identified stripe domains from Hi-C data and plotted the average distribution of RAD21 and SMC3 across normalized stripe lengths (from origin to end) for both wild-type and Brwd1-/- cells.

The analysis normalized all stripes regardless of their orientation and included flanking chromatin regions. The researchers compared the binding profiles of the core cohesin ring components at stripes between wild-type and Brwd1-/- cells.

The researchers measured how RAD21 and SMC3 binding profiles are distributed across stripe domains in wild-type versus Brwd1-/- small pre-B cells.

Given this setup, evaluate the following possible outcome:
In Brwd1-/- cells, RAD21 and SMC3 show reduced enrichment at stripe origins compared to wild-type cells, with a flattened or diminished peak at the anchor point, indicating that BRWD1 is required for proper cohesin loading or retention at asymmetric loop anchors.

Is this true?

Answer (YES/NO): NO